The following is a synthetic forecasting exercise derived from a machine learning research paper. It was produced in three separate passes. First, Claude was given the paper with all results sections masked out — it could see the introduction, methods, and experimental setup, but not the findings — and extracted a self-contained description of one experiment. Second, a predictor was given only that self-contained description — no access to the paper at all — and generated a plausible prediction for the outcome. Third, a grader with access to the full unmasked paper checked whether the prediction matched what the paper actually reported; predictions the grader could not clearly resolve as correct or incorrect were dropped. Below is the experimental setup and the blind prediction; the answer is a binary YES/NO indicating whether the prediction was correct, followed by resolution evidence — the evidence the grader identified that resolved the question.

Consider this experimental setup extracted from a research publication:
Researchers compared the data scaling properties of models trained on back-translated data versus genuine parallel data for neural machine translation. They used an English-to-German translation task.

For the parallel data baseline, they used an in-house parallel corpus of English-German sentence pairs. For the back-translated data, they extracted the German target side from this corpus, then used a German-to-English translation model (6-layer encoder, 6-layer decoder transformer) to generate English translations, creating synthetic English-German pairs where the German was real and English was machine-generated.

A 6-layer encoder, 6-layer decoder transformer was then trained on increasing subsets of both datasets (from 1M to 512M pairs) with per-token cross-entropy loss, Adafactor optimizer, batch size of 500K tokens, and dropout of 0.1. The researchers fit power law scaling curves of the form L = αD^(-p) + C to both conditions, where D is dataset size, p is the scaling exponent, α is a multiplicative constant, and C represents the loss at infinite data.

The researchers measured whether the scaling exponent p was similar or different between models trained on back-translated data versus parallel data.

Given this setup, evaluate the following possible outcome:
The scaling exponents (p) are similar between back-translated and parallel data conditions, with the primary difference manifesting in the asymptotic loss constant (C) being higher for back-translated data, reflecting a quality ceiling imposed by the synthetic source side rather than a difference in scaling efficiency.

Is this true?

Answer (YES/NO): NO